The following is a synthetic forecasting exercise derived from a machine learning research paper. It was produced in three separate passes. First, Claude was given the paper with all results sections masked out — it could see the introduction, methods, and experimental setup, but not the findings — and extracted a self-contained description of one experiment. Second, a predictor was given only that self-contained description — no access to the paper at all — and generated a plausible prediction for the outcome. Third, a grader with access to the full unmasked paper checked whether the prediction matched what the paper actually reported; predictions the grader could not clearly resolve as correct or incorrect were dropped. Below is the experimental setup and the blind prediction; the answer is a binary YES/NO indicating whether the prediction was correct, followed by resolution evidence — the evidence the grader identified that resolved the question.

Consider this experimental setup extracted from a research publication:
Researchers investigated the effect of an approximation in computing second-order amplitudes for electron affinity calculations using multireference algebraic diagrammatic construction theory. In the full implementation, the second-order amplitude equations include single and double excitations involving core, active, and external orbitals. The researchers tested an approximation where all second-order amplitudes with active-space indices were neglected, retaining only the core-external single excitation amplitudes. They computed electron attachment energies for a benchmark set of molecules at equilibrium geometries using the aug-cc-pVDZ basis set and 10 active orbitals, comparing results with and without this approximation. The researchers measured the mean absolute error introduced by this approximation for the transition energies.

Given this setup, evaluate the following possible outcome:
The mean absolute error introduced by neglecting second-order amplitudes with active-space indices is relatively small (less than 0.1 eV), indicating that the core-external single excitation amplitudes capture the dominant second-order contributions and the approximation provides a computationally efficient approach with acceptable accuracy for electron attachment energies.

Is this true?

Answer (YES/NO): YES